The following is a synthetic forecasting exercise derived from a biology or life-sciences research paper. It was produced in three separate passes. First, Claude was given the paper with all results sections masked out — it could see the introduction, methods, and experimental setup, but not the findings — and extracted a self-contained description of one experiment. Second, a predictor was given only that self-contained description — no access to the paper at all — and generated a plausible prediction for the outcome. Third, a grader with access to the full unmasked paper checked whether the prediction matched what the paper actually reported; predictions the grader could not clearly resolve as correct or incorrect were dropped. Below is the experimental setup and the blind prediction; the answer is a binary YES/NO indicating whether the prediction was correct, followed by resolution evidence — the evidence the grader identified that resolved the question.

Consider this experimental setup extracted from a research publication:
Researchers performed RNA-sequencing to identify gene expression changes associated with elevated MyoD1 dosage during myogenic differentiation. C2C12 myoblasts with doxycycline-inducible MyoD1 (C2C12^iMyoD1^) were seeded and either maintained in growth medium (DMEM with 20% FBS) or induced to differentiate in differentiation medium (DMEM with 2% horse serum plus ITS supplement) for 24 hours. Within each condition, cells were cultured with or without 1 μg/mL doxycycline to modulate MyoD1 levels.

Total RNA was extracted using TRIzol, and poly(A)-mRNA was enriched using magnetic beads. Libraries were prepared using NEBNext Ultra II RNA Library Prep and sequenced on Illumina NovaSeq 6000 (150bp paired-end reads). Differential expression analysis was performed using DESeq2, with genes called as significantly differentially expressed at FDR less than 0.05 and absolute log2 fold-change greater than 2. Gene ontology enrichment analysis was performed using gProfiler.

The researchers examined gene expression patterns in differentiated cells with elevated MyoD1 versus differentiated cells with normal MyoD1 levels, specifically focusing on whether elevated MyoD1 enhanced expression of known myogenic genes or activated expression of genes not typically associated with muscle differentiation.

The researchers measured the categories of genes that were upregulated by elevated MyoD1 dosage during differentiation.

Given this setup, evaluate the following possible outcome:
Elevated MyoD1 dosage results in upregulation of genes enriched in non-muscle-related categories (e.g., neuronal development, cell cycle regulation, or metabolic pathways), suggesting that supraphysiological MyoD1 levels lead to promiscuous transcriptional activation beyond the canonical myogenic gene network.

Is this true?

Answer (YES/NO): YES